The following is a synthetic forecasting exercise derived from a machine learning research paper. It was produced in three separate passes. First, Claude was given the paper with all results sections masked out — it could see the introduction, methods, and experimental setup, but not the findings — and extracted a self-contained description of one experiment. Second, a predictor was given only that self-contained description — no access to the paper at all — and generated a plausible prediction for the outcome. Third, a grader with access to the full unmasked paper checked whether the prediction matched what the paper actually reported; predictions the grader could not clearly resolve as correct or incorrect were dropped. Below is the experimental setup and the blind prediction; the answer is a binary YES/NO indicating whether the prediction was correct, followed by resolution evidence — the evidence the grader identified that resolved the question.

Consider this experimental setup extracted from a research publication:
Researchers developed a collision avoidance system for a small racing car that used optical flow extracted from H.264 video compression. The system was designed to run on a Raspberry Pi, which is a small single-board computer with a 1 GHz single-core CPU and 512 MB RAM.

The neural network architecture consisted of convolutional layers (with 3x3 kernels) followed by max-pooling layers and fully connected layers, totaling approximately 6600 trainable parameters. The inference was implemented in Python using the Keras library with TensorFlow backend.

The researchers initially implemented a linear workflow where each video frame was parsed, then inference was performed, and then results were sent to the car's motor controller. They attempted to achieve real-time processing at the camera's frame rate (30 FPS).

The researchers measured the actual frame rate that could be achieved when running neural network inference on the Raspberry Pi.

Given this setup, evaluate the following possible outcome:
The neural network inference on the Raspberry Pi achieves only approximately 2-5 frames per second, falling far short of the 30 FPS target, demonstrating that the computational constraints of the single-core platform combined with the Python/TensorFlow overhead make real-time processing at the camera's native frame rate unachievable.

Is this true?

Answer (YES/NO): NO